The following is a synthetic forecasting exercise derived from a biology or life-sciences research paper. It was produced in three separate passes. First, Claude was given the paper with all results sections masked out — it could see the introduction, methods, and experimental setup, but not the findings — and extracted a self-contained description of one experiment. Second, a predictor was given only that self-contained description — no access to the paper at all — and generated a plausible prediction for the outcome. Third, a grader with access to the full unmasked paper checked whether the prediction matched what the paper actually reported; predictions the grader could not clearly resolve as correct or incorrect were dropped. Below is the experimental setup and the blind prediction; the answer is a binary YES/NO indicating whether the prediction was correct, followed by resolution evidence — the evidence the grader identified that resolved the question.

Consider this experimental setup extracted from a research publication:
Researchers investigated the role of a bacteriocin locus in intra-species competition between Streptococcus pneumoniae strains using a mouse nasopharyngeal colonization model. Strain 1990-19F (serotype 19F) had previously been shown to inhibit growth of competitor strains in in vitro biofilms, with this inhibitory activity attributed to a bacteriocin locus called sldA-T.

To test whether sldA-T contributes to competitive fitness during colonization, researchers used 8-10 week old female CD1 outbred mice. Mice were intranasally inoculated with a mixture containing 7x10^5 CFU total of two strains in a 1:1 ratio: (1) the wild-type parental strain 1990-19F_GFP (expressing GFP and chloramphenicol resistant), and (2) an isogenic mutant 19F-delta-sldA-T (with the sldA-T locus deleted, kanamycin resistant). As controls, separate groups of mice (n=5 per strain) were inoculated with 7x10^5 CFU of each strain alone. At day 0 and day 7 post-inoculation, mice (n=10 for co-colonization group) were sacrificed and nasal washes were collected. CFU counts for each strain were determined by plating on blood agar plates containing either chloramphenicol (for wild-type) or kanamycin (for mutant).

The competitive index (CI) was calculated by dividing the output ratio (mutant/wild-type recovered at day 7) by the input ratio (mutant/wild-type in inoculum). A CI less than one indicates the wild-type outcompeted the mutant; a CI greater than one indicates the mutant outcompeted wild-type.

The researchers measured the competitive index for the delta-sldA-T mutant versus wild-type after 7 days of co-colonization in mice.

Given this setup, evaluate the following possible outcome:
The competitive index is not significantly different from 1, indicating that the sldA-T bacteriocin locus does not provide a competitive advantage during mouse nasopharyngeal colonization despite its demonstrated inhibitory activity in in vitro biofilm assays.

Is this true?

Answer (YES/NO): NO